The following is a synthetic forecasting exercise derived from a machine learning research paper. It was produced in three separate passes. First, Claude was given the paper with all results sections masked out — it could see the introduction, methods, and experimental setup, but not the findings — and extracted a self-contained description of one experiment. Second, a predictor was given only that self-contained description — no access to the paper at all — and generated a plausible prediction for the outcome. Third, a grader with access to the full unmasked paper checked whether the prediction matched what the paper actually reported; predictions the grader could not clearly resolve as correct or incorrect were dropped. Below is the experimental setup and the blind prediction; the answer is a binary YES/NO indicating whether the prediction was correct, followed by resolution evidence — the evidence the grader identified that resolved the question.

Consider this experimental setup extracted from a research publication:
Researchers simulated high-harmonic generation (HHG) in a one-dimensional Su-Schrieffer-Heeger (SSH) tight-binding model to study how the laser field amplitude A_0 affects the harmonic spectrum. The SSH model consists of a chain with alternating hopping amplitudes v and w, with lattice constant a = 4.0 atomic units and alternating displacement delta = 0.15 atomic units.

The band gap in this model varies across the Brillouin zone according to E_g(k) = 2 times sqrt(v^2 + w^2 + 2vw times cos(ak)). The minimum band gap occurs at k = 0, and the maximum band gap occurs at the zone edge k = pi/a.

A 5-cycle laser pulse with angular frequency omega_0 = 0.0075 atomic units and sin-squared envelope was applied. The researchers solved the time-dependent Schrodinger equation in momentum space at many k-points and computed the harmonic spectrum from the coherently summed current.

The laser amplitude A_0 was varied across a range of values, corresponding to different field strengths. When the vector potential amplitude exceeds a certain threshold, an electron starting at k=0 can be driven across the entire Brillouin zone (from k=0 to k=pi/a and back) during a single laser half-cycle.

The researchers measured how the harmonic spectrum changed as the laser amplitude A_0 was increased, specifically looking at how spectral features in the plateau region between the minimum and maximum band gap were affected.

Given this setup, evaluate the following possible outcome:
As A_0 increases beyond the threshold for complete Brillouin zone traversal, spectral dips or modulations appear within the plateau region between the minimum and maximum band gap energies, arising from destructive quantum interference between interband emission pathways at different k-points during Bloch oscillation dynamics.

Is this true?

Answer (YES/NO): YES